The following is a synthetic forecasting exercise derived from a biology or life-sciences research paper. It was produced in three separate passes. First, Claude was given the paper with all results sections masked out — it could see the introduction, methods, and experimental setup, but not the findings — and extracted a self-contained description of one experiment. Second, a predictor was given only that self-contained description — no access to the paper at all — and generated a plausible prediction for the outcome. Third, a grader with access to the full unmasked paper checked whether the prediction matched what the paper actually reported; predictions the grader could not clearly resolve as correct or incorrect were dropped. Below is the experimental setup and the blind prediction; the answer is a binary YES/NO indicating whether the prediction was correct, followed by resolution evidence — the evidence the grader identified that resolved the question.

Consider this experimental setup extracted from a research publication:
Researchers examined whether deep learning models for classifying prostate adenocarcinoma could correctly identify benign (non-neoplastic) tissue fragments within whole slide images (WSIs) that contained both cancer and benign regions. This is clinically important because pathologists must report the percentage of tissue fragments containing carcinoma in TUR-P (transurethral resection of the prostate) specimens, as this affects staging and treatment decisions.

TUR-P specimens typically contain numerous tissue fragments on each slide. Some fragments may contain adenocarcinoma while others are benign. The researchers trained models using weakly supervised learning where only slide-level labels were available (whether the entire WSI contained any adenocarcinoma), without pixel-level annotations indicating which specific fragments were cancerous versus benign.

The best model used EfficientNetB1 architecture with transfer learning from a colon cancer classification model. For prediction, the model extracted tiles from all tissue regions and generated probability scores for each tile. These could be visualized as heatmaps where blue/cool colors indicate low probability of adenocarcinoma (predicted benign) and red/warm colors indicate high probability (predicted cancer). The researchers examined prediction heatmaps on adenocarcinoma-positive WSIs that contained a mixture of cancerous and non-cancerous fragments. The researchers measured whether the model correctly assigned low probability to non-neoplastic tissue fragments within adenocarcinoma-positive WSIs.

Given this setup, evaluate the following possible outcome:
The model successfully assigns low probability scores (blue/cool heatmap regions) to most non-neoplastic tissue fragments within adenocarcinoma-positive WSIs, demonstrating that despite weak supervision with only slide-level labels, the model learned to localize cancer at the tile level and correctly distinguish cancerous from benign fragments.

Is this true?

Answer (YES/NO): YES